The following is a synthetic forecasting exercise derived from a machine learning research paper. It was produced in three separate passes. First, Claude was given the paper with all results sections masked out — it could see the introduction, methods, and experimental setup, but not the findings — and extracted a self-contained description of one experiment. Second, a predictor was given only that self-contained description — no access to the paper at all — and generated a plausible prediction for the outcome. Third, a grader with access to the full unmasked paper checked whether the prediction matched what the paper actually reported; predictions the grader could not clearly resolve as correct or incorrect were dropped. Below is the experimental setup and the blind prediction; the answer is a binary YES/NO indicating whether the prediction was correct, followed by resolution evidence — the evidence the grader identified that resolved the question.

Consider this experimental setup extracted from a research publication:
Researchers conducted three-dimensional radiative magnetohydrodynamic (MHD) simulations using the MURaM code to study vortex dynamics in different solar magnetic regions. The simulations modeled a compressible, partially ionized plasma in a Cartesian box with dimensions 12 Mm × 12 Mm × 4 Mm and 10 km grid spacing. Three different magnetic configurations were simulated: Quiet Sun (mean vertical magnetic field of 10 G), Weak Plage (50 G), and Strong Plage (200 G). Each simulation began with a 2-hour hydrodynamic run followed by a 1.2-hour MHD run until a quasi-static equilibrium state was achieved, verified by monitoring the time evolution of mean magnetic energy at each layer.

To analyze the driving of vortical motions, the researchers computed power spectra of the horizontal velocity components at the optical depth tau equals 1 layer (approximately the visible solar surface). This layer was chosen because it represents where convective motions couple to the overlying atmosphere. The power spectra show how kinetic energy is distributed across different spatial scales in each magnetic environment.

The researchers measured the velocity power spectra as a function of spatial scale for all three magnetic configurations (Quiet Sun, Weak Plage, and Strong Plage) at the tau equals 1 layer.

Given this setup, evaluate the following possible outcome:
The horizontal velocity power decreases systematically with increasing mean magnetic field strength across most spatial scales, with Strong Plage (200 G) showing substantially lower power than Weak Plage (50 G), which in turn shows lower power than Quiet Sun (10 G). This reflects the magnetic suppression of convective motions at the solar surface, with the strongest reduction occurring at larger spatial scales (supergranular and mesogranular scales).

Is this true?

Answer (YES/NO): NO